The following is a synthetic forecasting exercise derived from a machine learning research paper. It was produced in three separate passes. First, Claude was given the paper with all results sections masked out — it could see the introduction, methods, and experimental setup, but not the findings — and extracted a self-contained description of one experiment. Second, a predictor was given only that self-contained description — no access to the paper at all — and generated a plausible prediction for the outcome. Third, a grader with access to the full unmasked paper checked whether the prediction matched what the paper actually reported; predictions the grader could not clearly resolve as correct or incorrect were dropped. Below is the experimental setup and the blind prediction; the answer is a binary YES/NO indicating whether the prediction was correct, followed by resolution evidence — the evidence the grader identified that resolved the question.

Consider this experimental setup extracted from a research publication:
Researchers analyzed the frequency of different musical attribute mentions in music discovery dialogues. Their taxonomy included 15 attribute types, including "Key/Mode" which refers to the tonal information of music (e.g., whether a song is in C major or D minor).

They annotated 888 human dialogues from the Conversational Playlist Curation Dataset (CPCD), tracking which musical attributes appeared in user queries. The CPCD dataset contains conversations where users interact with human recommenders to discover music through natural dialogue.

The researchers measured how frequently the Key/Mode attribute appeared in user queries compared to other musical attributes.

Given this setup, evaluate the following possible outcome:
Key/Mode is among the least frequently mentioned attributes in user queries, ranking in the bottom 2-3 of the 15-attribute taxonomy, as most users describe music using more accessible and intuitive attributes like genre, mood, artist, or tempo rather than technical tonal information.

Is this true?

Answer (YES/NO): YES